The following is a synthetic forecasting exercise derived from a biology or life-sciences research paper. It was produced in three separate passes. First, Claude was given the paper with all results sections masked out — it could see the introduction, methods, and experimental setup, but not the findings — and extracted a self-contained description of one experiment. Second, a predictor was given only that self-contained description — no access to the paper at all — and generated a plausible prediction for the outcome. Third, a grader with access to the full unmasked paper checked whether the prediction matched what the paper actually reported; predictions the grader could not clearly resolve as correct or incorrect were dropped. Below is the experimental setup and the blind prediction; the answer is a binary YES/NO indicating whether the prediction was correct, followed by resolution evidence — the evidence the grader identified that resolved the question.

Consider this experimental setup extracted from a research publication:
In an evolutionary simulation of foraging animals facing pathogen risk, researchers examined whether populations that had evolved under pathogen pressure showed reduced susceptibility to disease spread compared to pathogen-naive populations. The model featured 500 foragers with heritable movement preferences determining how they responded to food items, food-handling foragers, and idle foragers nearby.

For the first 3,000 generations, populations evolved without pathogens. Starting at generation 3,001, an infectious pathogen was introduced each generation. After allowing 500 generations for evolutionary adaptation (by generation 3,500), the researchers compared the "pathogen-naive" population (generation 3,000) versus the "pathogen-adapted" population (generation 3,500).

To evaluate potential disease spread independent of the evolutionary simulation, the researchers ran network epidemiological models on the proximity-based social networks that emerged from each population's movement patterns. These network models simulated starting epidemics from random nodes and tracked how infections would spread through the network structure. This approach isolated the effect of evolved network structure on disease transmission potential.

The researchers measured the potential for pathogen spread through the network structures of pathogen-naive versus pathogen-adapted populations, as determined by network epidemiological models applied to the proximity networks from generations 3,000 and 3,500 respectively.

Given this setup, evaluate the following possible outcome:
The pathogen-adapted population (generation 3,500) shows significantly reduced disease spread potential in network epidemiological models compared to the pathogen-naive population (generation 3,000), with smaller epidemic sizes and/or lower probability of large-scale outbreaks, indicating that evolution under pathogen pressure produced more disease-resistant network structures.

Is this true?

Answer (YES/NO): YES